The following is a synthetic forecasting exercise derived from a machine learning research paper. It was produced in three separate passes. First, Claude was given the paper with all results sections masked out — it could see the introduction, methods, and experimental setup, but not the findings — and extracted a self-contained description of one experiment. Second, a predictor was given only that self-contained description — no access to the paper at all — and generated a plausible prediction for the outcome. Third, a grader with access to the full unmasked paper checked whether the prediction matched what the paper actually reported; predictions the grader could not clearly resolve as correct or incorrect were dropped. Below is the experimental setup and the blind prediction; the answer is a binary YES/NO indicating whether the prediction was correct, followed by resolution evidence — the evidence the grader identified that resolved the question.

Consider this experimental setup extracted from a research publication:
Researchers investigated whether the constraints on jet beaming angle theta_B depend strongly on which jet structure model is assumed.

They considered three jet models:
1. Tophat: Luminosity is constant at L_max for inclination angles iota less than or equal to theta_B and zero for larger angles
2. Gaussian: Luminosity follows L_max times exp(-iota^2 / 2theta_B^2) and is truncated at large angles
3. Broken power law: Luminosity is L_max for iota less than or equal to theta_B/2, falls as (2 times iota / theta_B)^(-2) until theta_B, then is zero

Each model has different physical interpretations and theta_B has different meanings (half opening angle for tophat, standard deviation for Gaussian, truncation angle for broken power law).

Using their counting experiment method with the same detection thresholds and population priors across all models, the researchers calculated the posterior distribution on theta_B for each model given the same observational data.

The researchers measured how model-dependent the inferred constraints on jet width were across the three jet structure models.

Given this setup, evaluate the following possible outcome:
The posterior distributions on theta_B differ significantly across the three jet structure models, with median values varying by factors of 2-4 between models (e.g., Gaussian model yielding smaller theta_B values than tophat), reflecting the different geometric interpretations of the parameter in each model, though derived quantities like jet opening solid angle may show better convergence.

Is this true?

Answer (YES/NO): YES